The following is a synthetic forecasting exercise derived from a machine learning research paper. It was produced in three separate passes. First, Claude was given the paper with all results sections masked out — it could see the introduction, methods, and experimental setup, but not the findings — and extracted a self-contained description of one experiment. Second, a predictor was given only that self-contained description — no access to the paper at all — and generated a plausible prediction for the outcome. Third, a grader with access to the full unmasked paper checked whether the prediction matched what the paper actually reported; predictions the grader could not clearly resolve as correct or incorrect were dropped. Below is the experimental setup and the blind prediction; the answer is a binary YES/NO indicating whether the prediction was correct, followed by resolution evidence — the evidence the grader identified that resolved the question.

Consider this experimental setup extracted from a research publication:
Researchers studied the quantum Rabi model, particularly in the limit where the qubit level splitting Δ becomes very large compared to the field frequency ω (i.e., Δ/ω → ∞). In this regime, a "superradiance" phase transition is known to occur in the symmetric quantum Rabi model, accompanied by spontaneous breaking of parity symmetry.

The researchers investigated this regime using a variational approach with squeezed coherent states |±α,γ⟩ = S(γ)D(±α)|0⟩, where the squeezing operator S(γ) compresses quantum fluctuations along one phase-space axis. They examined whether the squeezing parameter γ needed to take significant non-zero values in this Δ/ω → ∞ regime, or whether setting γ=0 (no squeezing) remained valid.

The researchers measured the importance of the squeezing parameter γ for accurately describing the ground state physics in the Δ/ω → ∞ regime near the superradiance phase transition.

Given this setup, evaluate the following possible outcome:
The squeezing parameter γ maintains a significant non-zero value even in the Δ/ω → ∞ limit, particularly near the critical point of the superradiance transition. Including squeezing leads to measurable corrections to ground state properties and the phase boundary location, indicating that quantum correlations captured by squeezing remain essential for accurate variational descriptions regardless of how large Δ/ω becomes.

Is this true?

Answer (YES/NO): YES